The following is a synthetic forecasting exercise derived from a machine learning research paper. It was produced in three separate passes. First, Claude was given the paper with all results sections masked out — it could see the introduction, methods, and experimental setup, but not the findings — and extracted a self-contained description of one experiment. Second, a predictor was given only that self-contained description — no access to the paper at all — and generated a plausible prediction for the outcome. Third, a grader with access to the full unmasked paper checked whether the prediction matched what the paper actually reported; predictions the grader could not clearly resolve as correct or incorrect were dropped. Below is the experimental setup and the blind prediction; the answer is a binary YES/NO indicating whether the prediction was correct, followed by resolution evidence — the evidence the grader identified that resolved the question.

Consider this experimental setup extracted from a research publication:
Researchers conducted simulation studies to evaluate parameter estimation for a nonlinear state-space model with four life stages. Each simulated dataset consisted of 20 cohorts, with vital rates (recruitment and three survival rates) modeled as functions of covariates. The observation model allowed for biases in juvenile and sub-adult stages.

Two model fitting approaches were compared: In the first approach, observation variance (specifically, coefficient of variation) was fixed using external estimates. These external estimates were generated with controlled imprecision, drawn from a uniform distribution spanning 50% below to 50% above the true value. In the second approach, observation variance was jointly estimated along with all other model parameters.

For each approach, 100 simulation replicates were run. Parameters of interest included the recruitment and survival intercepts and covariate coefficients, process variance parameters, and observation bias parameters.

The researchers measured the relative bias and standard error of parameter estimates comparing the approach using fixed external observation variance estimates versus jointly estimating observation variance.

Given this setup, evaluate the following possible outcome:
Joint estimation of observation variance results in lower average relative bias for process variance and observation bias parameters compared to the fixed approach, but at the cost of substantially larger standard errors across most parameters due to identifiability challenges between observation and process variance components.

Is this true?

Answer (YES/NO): NO